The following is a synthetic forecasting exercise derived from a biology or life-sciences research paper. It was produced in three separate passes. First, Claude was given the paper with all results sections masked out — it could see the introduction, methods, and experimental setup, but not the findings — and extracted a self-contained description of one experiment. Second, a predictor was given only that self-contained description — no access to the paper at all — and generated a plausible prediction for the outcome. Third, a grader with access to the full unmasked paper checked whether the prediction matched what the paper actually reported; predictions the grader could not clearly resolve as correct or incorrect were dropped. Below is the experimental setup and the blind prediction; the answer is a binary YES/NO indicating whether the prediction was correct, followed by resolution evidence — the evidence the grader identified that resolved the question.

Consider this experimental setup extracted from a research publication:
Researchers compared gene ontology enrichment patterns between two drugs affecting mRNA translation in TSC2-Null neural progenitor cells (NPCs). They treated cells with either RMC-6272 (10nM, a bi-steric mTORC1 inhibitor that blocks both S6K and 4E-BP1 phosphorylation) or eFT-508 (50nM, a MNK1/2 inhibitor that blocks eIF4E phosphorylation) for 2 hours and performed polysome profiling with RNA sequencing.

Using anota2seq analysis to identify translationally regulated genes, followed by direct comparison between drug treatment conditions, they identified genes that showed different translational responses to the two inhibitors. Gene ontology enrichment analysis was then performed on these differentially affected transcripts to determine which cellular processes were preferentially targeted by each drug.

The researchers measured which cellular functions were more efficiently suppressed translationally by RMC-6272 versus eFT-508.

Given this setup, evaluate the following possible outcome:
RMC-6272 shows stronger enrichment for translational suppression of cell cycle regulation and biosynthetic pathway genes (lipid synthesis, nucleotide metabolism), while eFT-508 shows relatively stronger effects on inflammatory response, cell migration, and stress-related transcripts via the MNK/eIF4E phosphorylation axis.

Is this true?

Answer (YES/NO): NO